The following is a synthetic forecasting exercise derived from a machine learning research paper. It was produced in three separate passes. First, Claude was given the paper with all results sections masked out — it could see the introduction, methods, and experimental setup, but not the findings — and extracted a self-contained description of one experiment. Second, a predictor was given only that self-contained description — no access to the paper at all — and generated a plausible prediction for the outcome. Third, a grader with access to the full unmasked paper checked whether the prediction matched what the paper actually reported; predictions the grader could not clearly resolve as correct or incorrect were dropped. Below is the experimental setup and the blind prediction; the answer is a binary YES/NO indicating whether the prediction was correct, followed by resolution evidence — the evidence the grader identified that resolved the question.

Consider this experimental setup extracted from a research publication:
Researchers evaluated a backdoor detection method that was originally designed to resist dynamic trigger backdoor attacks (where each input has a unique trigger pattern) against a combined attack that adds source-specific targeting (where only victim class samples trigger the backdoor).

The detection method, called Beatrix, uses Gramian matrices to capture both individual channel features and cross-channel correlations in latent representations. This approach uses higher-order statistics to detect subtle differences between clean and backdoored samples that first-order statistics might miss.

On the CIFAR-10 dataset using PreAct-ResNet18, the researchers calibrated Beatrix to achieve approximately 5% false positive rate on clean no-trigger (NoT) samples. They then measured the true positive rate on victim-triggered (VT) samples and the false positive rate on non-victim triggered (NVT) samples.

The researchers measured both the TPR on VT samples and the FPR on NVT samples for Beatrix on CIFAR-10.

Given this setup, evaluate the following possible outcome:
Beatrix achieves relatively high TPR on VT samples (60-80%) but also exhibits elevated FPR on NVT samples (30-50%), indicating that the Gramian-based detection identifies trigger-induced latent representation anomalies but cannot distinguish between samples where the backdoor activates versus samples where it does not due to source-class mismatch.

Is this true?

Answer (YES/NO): NO